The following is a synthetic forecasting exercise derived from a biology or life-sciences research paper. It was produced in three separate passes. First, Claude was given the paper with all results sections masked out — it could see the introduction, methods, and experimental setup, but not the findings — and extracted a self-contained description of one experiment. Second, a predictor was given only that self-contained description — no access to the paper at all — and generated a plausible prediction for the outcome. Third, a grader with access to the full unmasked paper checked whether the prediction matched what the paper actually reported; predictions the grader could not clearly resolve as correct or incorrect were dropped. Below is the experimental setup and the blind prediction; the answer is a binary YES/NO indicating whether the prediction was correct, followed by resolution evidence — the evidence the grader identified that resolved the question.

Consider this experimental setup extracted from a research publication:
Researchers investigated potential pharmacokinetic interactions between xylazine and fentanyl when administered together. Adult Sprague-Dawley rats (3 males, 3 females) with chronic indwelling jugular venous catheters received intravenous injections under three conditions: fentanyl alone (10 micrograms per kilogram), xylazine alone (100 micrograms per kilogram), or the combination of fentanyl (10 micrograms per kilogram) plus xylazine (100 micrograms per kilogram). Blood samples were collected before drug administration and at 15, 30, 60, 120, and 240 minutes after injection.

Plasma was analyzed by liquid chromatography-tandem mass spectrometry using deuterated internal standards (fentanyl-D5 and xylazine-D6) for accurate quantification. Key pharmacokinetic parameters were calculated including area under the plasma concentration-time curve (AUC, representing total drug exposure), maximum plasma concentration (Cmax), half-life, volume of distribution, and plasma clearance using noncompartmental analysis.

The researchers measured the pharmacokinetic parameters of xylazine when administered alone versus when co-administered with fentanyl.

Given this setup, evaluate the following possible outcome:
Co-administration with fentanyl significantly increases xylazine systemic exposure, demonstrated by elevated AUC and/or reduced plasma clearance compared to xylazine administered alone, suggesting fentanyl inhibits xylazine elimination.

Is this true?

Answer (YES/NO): NO